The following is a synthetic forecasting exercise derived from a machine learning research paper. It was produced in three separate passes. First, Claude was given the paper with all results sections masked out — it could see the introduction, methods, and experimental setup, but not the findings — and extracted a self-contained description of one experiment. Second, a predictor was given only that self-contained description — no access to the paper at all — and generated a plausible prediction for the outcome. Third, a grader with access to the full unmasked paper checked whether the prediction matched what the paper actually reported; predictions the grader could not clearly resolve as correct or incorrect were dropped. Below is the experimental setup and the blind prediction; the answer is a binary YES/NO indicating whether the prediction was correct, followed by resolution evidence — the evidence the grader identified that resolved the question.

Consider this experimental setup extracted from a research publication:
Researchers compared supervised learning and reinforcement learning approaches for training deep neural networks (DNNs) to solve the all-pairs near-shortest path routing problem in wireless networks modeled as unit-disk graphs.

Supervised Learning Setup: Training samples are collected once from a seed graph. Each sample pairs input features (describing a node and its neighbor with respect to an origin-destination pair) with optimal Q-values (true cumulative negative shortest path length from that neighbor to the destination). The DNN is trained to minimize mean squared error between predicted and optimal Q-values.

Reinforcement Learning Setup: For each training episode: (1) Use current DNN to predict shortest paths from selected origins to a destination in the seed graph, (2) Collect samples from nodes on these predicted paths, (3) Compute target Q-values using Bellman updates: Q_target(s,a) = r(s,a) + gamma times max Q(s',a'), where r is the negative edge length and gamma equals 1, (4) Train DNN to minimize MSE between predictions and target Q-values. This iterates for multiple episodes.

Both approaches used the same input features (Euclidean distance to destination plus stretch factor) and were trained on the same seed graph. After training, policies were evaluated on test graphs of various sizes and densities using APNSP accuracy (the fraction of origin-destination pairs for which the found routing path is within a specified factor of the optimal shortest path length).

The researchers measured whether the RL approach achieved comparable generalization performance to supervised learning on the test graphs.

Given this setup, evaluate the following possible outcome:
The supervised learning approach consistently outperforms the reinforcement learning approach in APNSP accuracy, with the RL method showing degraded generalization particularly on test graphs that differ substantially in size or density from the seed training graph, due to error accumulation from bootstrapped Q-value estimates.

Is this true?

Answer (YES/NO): NO